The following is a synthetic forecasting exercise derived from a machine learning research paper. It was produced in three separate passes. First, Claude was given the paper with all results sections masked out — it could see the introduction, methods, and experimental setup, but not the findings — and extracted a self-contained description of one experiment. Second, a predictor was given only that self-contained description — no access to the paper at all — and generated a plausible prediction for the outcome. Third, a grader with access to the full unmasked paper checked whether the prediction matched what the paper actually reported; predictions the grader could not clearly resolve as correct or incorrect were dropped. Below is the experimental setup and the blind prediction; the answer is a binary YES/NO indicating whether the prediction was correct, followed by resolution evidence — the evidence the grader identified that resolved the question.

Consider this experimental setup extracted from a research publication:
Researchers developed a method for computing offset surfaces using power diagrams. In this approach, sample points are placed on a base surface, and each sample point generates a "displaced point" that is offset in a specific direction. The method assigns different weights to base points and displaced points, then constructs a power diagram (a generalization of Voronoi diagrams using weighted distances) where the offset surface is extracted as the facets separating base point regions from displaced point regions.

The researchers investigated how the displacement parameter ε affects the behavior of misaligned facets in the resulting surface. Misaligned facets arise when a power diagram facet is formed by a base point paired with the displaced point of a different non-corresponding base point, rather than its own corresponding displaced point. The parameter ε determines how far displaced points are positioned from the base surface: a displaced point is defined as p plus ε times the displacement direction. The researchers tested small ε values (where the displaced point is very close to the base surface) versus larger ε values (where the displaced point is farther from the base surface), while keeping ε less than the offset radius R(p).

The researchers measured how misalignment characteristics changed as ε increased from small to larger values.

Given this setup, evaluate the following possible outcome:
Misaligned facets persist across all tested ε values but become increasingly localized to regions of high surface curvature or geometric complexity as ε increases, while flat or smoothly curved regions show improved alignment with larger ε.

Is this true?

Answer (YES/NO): NO